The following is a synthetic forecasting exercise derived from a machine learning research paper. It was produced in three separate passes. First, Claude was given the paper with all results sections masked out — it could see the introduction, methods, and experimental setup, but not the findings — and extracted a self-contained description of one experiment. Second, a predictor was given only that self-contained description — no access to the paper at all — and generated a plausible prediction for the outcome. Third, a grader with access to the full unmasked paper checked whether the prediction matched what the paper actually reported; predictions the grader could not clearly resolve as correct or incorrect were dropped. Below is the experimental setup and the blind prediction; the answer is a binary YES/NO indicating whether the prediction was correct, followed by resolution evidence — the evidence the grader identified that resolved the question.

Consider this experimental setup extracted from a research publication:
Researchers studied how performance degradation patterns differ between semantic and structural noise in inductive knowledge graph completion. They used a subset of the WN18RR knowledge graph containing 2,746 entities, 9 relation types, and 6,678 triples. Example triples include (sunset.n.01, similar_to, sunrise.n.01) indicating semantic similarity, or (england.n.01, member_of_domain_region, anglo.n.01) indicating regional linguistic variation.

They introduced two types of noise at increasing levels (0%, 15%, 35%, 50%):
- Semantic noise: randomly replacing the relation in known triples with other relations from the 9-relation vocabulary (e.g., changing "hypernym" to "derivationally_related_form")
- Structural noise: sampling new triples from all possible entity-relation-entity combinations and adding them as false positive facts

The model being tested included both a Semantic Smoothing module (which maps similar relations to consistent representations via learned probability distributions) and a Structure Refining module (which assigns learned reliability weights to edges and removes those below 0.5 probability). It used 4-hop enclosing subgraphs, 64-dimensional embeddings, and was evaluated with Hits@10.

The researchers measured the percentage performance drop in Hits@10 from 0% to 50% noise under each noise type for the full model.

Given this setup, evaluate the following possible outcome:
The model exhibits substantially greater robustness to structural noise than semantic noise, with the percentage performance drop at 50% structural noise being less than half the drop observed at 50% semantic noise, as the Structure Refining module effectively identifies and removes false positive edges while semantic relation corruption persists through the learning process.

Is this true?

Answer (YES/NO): NO